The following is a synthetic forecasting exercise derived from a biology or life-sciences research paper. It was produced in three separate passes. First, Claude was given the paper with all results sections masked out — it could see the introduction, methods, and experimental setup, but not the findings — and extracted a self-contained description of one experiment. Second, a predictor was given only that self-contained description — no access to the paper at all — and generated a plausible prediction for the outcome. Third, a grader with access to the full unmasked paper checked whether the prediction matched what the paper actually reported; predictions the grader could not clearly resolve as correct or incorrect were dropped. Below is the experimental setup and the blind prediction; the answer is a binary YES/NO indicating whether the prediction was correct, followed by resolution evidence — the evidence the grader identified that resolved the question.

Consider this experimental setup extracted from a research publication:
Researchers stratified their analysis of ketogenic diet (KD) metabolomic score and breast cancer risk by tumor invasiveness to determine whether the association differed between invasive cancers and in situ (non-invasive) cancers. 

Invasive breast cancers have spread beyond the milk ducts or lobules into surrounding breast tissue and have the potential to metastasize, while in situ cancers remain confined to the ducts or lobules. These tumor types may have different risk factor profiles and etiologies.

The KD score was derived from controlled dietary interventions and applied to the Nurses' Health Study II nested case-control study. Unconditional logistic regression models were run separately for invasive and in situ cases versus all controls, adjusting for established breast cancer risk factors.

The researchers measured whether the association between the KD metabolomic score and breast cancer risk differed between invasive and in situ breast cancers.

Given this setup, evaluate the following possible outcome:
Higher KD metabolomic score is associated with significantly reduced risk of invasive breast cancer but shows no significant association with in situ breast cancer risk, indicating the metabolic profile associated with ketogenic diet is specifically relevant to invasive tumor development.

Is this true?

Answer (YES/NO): NO